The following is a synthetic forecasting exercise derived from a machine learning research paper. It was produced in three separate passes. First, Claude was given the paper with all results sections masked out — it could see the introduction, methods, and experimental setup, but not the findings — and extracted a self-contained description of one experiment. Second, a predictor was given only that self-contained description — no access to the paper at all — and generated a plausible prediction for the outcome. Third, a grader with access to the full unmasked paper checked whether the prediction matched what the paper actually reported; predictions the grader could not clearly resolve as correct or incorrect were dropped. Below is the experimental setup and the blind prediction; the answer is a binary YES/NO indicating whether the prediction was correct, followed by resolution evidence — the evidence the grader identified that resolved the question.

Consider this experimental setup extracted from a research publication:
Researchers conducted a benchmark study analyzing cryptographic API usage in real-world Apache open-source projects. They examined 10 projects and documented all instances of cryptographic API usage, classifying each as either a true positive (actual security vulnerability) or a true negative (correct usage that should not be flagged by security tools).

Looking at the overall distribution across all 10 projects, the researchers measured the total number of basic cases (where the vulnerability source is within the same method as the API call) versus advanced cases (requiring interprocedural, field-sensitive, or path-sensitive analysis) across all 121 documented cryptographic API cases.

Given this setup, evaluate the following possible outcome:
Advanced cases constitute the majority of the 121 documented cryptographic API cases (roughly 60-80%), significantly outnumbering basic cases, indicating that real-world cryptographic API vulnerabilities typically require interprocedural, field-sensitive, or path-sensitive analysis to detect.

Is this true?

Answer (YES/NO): NO